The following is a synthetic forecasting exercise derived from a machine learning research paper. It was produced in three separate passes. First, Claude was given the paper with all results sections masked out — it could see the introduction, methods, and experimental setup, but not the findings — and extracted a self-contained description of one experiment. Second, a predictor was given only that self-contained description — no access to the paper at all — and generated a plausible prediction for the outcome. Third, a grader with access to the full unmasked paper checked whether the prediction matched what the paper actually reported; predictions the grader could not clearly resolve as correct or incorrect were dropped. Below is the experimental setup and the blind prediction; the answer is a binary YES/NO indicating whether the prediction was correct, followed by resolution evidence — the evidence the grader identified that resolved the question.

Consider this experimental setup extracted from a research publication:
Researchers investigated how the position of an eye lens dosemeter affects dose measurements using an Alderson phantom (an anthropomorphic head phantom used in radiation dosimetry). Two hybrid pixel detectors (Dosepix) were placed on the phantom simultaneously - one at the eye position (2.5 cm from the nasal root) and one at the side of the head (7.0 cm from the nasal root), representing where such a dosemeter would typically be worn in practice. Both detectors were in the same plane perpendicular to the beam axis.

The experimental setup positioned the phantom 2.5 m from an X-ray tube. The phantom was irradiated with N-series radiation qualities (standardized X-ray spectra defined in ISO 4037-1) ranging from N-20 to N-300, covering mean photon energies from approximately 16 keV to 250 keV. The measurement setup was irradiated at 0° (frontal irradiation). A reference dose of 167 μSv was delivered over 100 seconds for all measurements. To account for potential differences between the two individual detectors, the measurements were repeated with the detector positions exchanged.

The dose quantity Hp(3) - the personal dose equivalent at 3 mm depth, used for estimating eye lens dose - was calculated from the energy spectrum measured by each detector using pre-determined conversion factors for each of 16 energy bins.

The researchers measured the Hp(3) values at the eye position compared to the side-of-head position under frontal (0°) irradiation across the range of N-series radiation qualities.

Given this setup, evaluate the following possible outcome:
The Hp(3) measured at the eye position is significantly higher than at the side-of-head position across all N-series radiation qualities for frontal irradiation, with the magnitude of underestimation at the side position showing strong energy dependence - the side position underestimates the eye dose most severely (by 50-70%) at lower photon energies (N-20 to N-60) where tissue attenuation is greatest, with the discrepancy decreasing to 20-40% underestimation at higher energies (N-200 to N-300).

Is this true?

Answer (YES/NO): NO